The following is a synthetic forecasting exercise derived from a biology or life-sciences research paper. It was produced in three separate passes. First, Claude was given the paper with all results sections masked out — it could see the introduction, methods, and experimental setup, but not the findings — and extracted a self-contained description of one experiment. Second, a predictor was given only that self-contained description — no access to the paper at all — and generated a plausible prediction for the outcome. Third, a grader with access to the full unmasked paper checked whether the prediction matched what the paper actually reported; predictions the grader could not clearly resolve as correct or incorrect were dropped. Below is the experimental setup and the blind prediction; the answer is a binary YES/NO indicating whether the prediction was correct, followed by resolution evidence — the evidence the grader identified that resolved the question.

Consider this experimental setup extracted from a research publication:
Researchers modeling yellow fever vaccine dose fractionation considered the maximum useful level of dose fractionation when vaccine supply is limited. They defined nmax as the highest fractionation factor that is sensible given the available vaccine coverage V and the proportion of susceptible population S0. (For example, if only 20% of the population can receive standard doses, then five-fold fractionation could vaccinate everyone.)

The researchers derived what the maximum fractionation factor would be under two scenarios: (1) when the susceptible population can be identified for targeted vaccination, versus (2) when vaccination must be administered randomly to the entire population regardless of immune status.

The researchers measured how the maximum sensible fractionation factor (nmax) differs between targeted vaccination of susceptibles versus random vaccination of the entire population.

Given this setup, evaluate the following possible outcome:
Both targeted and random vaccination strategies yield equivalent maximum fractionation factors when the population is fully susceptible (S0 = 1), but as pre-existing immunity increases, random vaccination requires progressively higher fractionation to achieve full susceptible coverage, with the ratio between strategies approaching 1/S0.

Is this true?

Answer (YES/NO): NO